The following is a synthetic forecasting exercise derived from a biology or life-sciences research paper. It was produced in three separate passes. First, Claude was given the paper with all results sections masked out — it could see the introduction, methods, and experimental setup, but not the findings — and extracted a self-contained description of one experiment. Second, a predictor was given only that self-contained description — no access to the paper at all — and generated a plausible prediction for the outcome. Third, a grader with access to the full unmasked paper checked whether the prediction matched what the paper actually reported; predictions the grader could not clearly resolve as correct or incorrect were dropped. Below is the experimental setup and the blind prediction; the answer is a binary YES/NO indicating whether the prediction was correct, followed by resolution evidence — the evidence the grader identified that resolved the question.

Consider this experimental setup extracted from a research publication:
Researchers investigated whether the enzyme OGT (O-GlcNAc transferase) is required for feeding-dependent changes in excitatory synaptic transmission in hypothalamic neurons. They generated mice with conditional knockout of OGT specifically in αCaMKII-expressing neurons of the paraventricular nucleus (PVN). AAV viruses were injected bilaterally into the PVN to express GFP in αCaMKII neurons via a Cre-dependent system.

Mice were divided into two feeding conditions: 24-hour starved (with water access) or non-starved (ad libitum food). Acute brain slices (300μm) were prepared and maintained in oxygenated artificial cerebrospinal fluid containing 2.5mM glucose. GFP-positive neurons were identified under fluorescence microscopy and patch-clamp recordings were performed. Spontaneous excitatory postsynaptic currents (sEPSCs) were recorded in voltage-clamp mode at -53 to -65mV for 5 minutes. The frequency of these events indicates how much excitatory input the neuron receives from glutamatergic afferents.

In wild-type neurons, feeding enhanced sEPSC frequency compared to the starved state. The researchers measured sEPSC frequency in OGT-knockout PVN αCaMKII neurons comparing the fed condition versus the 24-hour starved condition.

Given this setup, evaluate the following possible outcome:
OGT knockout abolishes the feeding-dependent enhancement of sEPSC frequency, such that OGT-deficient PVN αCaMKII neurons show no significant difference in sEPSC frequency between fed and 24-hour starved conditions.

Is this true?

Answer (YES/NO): YES